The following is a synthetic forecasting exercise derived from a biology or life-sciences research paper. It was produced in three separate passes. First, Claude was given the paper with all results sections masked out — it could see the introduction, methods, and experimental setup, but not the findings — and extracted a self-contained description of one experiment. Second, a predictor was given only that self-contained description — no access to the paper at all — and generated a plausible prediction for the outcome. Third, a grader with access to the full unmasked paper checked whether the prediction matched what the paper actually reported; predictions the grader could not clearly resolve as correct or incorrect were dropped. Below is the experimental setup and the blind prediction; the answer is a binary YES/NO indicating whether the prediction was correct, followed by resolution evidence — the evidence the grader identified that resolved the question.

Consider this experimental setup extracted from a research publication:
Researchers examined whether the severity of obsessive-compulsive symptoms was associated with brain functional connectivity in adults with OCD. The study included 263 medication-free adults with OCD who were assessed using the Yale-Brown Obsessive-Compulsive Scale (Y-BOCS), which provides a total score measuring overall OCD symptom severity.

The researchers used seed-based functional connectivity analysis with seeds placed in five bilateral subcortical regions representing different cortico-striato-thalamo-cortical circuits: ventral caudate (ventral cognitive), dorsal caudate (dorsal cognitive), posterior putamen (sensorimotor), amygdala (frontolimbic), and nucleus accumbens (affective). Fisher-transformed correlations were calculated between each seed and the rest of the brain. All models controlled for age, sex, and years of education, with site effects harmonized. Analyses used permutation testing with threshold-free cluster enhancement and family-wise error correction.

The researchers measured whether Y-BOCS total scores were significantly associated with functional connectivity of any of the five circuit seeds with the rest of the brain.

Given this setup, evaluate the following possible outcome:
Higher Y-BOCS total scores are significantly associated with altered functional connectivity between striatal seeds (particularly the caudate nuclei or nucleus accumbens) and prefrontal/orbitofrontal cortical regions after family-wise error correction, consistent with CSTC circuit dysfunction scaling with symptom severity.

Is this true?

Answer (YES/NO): NO